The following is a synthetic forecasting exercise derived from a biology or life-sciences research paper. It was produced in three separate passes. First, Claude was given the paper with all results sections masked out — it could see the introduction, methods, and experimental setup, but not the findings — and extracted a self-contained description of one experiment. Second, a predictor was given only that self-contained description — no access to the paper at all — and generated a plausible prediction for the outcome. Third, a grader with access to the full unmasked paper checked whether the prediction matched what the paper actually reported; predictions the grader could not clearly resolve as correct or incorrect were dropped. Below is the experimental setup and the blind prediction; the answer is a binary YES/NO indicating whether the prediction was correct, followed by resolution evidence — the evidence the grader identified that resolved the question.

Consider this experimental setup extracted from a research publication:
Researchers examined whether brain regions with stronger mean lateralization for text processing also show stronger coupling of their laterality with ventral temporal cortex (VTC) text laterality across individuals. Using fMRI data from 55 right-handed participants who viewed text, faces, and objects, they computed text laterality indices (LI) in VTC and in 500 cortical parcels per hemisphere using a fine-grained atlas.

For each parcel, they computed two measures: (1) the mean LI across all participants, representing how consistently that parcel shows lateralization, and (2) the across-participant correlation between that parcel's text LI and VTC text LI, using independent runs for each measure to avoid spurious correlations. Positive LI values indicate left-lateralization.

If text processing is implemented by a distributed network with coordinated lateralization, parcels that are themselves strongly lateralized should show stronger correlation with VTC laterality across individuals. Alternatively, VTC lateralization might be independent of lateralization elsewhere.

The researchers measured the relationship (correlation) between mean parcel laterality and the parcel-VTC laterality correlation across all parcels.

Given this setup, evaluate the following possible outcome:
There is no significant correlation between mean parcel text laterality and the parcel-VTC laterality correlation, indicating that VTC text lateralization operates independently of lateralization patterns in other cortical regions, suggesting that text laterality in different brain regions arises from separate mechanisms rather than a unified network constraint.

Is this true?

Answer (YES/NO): NO